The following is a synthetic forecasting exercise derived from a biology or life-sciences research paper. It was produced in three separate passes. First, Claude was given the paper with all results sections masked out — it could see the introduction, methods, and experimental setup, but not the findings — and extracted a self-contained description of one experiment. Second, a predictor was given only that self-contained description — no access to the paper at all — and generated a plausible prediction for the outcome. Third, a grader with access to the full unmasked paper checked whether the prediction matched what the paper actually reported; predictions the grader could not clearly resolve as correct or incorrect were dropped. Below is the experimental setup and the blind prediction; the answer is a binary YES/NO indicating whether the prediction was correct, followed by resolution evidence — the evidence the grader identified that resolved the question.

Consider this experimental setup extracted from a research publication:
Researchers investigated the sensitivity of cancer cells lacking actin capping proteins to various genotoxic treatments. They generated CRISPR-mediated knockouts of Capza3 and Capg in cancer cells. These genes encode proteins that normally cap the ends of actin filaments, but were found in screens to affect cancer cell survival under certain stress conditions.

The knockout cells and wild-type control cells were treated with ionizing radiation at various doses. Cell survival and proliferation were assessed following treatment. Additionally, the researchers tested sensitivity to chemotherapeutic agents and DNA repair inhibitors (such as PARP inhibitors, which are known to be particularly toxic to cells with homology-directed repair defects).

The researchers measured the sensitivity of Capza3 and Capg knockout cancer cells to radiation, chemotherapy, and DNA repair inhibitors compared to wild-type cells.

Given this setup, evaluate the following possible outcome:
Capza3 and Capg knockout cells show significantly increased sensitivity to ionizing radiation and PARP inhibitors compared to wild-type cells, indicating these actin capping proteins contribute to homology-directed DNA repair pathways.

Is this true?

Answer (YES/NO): NO